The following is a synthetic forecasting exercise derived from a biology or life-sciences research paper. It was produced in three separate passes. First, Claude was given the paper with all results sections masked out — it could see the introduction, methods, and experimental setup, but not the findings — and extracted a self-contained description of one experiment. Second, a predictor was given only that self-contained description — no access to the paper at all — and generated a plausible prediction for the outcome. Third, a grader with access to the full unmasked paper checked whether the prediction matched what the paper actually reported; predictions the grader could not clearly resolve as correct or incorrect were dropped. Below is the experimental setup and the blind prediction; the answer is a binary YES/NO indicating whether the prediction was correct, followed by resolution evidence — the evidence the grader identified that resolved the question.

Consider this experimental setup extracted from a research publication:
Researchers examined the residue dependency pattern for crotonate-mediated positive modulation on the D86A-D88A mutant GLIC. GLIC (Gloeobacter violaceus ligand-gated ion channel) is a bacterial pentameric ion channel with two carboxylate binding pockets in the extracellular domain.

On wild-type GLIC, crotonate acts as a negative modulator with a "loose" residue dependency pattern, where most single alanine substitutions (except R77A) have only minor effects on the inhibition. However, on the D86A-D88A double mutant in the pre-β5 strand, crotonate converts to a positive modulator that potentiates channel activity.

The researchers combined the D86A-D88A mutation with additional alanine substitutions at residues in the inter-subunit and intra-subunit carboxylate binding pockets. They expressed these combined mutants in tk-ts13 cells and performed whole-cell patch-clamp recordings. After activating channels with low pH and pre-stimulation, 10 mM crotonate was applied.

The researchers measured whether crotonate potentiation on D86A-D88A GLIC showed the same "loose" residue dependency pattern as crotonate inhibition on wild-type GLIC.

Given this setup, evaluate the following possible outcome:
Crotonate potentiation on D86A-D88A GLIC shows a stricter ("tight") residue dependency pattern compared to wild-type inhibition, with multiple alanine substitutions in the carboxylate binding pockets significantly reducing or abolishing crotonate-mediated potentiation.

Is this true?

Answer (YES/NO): YES